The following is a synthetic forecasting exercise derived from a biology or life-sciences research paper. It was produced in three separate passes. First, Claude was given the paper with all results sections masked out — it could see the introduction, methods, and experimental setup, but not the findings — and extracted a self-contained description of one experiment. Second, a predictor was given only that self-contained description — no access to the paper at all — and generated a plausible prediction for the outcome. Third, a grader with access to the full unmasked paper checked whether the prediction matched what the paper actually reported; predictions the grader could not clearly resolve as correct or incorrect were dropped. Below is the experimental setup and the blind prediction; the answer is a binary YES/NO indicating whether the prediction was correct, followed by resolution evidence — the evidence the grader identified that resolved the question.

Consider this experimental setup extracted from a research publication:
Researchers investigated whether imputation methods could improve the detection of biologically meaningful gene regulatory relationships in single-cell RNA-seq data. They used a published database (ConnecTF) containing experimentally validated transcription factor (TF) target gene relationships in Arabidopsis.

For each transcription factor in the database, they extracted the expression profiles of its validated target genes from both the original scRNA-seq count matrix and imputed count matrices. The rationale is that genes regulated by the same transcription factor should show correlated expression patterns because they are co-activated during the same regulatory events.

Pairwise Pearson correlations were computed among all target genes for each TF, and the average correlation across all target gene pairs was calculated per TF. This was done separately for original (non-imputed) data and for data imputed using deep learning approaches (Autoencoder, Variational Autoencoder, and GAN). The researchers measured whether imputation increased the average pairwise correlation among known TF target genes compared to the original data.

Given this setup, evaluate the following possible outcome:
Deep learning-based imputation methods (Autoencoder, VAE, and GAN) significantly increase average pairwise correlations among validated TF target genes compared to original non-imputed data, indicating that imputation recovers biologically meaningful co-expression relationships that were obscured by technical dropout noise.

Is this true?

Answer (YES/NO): YES